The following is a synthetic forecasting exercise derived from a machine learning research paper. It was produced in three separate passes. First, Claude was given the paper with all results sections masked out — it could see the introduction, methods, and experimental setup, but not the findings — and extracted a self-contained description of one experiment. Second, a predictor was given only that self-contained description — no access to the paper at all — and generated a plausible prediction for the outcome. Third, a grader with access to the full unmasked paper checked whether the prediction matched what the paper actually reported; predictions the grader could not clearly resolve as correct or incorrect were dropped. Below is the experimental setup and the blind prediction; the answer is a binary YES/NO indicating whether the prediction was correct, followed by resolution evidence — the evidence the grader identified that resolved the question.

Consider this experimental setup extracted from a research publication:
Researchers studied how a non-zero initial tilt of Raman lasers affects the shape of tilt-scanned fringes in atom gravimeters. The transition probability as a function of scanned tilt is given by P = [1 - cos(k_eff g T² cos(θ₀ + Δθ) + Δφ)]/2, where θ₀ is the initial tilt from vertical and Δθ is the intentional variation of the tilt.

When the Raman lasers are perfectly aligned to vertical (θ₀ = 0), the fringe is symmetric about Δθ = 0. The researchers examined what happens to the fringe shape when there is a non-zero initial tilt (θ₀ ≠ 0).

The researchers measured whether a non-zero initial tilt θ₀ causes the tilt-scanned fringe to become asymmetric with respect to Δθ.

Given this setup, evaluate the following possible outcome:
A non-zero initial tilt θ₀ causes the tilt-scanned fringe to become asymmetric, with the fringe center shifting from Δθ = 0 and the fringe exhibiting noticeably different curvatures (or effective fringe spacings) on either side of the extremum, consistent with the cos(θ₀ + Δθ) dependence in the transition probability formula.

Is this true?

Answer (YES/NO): YES